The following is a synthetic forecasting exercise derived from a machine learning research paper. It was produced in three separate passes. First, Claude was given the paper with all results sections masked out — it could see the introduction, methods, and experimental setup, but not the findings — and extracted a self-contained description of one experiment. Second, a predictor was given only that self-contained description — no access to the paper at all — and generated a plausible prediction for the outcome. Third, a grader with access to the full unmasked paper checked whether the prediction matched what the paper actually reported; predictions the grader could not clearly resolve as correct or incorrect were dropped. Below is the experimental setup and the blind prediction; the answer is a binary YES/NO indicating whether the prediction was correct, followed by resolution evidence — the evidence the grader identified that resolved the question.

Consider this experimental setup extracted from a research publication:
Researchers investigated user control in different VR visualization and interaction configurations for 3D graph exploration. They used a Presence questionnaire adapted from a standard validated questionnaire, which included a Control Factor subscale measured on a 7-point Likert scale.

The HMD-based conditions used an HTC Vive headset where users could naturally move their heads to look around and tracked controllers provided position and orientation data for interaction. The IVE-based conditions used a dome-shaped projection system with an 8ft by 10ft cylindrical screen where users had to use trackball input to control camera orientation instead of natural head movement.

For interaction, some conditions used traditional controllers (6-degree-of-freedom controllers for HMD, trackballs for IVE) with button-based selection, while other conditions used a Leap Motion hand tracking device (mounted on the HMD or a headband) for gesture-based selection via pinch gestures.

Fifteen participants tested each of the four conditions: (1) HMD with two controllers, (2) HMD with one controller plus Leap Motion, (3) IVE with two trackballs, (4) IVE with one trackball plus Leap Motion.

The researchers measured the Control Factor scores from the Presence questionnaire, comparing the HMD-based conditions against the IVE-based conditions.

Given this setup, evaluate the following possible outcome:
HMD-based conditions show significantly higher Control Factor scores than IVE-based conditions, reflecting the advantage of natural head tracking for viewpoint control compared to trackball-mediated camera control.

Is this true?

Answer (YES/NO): YES